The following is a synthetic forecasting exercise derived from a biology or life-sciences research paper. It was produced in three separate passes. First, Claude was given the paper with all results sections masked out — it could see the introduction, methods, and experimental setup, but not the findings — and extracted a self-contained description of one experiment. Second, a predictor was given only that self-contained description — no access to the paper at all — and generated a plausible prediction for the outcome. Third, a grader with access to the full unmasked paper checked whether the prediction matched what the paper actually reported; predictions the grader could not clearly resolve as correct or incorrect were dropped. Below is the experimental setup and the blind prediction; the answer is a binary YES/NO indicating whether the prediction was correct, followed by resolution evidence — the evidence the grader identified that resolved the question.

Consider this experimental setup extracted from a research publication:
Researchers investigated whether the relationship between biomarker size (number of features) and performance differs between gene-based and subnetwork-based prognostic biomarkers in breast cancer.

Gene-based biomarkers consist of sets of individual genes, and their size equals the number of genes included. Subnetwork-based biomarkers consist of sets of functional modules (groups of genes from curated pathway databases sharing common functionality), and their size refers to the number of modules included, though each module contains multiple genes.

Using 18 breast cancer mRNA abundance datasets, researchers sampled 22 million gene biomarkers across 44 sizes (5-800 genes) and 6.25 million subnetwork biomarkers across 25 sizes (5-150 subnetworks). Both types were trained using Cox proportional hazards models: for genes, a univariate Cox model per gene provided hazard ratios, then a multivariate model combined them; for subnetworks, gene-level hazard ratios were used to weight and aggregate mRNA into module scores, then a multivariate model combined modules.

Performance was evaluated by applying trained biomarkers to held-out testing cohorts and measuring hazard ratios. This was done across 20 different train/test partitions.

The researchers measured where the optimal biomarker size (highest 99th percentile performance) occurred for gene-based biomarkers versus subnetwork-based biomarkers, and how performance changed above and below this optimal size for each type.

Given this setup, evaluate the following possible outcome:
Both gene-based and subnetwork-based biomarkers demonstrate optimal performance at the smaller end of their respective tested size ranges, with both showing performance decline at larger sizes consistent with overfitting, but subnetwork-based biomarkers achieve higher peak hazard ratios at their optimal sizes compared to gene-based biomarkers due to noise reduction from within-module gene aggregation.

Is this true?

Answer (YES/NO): NO